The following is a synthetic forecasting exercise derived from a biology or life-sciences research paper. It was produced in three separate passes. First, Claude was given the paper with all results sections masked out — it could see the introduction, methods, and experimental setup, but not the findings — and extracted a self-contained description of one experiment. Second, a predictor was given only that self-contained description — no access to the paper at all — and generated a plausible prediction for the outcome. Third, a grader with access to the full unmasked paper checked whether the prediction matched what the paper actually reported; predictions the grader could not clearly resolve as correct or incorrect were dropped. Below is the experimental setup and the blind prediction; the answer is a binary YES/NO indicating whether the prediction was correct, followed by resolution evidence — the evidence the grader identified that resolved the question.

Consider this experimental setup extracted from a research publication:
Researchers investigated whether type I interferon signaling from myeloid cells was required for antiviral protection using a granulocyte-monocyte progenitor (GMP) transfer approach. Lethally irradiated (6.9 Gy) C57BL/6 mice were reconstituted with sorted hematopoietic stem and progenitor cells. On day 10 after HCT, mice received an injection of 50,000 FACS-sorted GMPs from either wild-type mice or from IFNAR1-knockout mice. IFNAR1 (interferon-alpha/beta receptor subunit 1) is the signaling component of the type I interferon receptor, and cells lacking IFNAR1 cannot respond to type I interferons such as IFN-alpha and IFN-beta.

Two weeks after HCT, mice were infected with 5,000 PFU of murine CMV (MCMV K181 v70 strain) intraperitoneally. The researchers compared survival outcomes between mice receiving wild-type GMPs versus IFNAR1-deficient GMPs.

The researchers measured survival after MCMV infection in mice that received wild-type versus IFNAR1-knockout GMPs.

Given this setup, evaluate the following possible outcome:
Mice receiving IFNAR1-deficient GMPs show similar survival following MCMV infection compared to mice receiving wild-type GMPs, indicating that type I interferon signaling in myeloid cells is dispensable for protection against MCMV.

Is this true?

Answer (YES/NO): NO